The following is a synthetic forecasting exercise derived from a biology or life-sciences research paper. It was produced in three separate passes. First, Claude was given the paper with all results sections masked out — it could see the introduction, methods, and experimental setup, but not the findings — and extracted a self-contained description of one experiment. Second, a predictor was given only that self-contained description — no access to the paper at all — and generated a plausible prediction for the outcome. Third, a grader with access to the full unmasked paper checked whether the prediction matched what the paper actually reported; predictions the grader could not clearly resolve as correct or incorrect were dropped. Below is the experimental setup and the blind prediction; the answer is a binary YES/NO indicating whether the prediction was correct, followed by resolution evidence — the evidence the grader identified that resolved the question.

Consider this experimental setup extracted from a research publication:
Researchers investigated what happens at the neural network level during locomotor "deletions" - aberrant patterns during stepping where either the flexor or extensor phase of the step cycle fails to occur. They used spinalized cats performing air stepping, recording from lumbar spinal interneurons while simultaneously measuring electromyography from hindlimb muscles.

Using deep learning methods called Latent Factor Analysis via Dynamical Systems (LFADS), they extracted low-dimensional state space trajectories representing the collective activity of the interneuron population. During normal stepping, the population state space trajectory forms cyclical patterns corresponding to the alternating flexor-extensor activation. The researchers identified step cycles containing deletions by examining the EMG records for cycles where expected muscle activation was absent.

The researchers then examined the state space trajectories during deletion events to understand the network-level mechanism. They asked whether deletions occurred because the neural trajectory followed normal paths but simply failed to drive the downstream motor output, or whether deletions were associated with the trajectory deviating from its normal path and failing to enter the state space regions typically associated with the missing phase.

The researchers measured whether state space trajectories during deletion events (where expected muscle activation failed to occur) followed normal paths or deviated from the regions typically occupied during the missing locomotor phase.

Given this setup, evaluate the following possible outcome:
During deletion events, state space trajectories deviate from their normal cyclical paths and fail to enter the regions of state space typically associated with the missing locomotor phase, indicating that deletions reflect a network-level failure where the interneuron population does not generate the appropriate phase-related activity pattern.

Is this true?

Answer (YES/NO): YES